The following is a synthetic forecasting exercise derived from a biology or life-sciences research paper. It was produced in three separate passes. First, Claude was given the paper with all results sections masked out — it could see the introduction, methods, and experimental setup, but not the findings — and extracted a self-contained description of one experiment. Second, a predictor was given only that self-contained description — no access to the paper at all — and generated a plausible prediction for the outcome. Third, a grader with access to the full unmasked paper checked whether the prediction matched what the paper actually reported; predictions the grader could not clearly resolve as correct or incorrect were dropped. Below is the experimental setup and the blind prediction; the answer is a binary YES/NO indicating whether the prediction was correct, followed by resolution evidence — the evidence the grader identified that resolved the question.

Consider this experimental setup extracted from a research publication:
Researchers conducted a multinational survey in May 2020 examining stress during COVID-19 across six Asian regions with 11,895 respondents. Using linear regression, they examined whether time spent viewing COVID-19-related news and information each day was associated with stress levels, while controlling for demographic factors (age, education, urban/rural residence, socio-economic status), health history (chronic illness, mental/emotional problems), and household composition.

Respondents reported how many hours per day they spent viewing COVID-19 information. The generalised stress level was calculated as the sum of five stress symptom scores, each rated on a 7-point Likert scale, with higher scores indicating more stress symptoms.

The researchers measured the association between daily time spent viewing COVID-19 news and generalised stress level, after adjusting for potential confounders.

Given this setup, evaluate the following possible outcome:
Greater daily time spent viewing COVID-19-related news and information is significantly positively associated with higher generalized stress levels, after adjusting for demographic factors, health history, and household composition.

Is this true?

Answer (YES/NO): YES